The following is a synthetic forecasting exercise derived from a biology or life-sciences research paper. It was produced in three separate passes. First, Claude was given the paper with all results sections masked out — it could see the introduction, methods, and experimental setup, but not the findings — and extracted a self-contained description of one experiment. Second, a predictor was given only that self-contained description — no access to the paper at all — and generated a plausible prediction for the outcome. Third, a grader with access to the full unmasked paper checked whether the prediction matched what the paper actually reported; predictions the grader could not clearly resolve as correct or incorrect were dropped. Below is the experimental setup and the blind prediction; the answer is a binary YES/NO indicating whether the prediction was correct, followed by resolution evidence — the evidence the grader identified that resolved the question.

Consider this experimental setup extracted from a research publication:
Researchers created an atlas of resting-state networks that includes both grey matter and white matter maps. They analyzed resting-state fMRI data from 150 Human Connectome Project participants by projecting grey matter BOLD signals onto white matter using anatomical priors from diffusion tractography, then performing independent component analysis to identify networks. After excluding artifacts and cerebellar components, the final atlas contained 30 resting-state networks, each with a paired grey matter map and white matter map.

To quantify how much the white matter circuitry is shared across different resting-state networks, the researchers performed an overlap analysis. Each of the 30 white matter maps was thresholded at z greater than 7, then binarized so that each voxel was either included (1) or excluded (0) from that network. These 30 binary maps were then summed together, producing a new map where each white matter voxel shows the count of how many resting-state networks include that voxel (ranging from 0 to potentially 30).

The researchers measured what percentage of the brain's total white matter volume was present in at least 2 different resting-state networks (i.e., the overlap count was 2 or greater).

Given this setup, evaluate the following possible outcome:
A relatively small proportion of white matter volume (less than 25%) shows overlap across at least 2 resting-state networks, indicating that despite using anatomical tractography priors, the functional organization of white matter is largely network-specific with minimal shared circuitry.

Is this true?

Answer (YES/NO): NO